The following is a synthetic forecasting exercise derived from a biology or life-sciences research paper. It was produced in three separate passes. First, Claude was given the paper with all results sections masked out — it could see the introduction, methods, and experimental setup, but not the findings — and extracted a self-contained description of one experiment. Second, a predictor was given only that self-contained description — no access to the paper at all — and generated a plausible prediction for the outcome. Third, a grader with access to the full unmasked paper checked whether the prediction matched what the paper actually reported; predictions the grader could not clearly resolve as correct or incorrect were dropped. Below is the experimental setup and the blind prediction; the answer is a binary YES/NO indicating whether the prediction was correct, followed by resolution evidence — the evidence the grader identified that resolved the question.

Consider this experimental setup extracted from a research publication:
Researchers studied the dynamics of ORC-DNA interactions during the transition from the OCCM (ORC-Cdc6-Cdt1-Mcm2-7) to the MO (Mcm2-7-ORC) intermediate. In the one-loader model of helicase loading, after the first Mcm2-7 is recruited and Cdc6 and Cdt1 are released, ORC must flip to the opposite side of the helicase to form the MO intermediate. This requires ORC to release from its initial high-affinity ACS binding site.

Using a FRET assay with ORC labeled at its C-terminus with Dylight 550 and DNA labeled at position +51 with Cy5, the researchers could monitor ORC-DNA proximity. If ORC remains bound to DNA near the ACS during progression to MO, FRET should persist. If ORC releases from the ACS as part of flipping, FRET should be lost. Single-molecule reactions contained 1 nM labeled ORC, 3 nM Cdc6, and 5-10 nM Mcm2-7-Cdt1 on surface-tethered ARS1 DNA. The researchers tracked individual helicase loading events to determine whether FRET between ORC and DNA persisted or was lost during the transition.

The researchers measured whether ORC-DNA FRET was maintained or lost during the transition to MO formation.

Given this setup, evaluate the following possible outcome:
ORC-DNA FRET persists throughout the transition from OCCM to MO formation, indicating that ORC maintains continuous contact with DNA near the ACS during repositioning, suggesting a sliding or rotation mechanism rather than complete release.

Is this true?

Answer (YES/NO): NO